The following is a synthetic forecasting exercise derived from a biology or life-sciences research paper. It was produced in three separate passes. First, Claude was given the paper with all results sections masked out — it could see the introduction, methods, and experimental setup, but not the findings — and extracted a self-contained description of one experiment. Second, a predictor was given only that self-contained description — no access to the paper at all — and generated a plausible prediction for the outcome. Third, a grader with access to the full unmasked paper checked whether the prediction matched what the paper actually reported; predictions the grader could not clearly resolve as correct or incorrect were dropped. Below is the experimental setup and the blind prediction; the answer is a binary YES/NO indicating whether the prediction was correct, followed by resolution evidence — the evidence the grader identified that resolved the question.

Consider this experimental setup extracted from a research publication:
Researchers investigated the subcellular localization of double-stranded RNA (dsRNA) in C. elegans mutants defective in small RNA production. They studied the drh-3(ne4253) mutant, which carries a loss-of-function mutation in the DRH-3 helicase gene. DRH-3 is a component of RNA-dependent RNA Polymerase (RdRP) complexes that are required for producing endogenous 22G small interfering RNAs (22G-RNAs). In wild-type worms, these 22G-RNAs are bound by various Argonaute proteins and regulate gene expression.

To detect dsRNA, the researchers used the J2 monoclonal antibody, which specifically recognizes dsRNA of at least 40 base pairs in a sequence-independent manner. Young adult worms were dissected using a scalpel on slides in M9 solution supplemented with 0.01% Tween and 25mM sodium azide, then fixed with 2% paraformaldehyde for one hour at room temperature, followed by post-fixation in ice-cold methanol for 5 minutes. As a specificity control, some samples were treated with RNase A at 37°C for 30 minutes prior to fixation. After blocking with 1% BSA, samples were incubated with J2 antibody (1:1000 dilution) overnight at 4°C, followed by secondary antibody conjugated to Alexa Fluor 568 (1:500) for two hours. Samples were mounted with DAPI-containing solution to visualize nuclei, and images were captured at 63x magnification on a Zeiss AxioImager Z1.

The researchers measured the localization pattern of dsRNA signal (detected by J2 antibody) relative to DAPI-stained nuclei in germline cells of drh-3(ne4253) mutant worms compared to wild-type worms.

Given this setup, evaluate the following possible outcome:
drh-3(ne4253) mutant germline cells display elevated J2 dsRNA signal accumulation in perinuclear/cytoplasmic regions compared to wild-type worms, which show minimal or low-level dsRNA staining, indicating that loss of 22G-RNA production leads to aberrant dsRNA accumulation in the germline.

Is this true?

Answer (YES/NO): NO